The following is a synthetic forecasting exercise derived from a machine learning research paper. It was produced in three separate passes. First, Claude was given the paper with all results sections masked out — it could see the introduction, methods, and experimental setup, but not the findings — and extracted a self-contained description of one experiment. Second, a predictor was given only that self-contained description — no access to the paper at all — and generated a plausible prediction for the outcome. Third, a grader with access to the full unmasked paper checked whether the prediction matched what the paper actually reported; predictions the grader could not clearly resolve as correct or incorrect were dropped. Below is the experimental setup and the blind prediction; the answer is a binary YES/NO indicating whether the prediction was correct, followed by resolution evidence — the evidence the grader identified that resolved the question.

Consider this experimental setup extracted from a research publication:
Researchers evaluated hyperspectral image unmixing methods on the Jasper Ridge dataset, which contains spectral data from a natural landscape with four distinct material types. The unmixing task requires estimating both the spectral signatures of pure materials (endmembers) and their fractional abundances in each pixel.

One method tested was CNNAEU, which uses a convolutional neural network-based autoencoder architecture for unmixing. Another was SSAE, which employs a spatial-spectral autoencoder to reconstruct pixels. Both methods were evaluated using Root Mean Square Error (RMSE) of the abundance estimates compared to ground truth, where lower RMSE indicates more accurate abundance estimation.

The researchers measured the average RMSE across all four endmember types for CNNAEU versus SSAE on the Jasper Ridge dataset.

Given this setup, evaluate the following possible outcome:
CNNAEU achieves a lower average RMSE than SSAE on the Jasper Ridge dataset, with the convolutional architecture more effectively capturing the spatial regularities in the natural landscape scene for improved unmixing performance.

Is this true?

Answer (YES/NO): NO